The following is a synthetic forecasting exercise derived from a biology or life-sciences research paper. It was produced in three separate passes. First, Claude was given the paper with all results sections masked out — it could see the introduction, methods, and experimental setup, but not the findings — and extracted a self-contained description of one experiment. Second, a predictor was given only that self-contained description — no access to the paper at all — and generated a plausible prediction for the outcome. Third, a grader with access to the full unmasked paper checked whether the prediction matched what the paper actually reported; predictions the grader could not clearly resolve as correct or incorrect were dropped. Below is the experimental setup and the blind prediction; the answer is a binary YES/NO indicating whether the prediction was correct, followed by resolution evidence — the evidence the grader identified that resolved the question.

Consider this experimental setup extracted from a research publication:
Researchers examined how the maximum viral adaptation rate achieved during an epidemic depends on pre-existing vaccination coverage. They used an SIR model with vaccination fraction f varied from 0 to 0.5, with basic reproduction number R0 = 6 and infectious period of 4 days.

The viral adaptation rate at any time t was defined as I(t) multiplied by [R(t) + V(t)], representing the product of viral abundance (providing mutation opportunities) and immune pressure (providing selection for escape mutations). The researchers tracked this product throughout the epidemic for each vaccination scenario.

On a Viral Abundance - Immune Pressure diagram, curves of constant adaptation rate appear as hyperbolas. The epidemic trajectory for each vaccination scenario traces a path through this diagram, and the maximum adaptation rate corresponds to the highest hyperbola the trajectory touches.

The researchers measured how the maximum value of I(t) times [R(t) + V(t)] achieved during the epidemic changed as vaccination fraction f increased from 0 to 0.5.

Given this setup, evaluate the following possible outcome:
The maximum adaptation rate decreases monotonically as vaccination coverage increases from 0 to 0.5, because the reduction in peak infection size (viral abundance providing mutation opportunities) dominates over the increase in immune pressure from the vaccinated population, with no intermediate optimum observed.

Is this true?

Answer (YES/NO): YES